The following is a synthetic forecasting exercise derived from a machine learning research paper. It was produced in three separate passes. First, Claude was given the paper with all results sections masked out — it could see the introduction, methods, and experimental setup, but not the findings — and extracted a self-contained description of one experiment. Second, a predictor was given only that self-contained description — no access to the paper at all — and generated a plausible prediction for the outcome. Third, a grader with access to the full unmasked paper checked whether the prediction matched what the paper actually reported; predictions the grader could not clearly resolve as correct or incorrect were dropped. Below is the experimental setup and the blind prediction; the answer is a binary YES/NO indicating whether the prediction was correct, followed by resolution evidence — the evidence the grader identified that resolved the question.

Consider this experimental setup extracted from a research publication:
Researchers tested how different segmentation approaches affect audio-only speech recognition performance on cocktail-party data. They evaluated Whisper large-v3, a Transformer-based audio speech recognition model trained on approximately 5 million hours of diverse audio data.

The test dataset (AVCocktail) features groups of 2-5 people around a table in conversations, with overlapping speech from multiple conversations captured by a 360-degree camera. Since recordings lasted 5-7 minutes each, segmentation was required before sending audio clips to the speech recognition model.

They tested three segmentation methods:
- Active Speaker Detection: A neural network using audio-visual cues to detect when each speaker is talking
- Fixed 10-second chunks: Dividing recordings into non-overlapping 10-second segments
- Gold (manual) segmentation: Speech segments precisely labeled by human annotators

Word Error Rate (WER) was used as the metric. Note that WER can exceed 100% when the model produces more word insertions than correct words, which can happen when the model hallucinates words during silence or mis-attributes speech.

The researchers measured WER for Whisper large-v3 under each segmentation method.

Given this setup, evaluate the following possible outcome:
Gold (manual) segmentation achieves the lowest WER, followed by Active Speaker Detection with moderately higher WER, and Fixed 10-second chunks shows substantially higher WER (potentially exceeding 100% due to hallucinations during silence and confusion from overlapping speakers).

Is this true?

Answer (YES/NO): YES